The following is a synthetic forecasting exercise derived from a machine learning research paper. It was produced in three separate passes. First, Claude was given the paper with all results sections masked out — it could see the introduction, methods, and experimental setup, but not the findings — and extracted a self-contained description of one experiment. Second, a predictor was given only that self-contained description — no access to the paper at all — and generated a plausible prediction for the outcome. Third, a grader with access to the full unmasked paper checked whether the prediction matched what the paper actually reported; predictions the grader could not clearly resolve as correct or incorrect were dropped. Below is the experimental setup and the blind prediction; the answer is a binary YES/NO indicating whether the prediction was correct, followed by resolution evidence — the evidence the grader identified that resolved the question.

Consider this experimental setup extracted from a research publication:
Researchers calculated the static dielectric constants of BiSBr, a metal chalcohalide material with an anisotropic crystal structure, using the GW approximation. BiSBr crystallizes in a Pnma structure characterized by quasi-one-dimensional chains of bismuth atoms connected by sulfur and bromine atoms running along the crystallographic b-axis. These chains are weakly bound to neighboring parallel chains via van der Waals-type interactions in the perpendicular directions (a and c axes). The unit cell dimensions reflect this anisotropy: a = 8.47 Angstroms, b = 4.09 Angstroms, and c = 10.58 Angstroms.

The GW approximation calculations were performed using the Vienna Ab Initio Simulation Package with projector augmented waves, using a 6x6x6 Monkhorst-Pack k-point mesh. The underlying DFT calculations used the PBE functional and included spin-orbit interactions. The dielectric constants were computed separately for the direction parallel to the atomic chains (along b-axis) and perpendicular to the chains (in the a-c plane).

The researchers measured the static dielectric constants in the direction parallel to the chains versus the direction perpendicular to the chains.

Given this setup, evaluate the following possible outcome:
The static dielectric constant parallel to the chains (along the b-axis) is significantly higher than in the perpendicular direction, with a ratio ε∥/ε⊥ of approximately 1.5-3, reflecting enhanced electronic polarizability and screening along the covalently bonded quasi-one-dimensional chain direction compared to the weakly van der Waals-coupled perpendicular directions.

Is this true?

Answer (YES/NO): YES